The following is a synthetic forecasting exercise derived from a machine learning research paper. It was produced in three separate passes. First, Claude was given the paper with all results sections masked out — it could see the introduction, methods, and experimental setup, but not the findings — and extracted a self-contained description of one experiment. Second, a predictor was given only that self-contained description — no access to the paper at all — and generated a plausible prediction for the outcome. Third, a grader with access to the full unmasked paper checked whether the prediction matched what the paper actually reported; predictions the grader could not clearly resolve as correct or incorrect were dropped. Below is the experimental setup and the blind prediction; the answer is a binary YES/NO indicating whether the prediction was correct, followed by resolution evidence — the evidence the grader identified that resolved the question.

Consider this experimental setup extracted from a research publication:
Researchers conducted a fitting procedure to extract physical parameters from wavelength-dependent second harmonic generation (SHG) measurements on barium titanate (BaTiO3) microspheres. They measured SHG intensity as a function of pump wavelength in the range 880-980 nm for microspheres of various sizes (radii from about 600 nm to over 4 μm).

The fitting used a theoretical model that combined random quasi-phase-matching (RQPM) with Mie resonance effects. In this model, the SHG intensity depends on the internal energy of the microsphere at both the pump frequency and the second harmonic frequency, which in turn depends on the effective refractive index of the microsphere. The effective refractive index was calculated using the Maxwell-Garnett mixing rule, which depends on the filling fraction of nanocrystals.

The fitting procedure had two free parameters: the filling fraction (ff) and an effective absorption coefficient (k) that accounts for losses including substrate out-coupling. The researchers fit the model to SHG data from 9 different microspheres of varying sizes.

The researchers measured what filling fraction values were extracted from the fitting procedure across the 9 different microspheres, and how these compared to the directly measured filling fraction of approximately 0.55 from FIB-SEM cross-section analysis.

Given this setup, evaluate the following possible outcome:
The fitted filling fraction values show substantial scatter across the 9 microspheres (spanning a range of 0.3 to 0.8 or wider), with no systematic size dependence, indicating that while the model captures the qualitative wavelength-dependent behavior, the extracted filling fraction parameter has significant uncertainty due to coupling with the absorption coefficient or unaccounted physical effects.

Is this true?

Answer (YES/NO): NO